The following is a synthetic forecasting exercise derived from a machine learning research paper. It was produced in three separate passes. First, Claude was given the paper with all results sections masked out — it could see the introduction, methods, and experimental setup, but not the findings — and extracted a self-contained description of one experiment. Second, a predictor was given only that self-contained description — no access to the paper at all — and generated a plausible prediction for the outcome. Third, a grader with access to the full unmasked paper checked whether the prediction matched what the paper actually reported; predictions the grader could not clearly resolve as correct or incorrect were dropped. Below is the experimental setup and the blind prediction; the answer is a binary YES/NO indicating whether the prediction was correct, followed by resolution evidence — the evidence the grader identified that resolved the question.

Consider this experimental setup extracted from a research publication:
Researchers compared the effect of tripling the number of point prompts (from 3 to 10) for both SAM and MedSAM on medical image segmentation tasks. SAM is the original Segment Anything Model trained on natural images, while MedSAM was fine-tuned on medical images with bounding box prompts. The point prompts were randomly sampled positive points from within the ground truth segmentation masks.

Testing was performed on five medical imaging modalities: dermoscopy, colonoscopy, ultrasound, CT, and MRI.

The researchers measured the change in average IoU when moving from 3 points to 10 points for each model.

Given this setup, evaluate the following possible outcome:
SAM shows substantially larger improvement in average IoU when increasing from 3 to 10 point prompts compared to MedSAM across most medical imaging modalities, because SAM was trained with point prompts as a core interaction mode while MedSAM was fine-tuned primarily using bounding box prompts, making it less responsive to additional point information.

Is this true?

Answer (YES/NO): NO